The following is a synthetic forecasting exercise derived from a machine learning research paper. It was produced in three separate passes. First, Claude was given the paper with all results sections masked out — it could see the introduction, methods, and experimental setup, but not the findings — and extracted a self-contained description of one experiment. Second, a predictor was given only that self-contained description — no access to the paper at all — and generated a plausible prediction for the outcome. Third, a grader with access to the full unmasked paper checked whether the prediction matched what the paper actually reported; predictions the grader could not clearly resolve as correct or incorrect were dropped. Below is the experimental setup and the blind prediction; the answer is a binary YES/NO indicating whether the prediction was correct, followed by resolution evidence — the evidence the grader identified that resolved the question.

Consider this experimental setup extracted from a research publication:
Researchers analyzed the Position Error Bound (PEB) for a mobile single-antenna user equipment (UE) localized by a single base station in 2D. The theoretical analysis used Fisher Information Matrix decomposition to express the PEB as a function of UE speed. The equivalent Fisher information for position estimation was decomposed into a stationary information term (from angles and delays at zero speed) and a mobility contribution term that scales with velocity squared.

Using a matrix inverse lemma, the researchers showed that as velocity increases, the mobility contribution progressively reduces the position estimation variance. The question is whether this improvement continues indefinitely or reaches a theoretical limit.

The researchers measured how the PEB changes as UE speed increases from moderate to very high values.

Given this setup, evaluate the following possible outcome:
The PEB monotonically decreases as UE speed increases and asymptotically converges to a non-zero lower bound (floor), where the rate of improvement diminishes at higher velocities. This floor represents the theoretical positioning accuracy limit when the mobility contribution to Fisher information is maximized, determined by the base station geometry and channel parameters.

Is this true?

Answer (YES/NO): YES